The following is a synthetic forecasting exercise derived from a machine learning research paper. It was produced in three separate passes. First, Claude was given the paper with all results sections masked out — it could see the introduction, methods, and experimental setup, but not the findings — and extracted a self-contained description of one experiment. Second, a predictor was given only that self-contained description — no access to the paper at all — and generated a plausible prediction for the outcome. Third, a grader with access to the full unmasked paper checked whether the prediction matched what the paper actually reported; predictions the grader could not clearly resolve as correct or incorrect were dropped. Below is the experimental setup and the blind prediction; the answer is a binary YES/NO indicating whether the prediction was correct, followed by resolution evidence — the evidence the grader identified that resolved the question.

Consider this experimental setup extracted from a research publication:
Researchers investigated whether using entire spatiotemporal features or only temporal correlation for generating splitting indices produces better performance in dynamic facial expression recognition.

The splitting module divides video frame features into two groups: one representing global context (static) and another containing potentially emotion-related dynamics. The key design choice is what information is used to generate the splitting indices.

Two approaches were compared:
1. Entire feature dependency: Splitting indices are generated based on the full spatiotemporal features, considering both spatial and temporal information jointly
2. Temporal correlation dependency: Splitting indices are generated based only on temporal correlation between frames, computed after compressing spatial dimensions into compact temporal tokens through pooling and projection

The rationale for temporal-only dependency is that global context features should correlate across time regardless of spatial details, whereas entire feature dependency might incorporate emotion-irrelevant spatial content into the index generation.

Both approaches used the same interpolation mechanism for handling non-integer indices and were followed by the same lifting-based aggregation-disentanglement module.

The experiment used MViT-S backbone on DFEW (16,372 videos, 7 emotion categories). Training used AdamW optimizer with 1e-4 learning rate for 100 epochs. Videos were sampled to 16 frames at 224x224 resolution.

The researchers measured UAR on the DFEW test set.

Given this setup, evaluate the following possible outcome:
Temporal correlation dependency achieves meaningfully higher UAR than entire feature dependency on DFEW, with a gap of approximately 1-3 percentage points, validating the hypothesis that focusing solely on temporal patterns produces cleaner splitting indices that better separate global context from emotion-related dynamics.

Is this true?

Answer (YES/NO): YES